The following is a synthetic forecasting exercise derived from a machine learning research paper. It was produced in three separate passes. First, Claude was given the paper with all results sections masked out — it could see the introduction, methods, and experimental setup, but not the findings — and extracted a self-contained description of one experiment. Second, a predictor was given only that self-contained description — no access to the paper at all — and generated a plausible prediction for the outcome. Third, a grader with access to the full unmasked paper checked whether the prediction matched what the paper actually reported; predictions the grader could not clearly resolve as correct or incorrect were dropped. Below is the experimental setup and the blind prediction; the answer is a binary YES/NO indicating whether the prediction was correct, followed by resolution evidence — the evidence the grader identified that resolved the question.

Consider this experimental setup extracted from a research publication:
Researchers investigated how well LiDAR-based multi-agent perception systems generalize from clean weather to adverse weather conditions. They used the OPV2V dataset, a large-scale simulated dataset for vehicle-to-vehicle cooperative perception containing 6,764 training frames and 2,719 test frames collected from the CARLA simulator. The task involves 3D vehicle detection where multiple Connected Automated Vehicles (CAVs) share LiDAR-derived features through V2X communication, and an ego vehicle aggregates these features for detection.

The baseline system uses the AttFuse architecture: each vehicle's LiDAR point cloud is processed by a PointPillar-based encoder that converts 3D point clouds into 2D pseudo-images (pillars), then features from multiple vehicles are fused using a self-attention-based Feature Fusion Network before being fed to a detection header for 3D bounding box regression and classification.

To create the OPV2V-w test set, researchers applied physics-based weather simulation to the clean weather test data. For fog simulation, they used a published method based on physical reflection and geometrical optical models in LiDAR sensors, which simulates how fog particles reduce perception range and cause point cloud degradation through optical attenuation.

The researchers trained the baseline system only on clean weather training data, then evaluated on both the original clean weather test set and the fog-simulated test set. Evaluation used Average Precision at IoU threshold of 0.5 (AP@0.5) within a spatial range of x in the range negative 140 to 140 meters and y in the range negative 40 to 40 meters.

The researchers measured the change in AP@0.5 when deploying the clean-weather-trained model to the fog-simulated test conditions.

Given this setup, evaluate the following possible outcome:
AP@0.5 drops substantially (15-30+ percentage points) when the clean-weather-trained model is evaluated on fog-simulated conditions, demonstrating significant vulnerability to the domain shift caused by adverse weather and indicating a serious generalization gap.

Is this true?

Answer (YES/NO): YES